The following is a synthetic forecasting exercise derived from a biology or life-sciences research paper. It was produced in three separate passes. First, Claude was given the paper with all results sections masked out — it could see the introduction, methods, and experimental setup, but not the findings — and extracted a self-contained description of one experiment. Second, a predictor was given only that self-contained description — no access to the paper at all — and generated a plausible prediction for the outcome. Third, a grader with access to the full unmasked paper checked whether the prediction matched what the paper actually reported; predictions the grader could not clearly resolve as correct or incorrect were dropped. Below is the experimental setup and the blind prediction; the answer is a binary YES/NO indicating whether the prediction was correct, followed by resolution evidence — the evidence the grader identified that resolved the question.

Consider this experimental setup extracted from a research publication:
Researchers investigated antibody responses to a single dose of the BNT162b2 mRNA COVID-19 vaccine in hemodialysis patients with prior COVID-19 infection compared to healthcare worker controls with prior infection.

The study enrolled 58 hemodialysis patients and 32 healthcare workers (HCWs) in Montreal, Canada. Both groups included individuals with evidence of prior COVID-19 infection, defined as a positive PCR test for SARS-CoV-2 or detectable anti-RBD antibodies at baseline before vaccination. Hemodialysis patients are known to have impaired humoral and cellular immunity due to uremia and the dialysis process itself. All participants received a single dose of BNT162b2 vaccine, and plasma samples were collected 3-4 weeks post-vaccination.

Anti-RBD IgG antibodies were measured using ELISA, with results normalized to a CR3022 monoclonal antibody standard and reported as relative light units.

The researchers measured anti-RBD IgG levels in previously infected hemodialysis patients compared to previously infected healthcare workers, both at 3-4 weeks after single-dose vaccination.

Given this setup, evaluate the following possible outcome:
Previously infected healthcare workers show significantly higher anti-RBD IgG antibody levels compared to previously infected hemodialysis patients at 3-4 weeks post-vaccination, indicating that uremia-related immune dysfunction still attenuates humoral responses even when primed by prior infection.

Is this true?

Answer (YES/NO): YES